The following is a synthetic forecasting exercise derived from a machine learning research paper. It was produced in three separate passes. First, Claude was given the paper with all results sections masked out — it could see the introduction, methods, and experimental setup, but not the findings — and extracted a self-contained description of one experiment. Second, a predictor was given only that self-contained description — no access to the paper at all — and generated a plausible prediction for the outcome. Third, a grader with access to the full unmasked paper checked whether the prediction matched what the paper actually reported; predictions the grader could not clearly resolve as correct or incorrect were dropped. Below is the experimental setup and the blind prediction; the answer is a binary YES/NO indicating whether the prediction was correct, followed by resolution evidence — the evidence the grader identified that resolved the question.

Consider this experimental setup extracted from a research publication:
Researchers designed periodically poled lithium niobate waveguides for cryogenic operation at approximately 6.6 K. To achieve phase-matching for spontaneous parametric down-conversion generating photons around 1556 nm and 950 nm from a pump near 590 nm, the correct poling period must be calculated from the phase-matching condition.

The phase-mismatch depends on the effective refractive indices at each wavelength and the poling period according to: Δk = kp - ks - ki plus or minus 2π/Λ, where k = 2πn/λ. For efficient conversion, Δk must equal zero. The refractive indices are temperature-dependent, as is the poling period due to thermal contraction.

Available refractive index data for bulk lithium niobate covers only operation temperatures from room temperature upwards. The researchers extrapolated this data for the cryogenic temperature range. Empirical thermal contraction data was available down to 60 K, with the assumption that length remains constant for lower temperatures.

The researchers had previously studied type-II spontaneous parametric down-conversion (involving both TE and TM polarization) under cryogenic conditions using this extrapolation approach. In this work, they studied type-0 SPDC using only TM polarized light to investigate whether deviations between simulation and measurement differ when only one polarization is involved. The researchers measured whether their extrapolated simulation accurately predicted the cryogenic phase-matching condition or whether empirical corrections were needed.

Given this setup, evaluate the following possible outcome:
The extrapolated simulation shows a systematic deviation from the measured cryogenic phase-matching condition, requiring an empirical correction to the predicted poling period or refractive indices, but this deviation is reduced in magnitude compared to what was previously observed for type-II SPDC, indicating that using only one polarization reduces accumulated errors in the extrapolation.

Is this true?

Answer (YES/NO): NO